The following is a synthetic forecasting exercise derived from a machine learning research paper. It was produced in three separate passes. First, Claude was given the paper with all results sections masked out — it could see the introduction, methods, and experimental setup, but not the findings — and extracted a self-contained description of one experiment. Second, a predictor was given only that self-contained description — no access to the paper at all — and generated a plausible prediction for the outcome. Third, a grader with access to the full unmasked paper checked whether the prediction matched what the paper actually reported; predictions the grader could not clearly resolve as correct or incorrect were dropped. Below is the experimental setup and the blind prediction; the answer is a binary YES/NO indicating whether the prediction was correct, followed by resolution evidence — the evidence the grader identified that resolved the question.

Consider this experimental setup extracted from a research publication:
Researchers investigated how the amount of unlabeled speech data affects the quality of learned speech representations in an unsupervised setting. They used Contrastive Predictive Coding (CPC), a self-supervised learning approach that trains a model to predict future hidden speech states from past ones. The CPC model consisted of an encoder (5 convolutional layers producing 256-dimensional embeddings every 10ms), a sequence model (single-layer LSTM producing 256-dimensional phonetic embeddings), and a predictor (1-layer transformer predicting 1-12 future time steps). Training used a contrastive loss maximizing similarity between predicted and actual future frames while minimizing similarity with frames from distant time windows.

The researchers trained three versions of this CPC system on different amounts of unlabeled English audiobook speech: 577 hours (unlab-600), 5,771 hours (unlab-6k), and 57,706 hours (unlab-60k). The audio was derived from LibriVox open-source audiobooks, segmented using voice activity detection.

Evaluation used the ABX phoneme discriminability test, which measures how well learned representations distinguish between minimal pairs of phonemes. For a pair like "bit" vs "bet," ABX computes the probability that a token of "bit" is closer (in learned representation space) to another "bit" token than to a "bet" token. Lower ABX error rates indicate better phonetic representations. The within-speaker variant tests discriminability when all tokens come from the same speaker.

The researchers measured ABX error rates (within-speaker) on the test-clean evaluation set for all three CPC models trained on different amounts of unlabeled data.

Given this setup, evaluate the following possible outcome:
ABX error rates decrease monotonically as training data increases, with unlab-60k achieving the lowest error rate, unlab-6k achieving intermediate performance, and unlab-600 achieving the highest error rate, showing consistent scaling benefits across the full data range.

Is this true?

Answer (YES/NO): YES